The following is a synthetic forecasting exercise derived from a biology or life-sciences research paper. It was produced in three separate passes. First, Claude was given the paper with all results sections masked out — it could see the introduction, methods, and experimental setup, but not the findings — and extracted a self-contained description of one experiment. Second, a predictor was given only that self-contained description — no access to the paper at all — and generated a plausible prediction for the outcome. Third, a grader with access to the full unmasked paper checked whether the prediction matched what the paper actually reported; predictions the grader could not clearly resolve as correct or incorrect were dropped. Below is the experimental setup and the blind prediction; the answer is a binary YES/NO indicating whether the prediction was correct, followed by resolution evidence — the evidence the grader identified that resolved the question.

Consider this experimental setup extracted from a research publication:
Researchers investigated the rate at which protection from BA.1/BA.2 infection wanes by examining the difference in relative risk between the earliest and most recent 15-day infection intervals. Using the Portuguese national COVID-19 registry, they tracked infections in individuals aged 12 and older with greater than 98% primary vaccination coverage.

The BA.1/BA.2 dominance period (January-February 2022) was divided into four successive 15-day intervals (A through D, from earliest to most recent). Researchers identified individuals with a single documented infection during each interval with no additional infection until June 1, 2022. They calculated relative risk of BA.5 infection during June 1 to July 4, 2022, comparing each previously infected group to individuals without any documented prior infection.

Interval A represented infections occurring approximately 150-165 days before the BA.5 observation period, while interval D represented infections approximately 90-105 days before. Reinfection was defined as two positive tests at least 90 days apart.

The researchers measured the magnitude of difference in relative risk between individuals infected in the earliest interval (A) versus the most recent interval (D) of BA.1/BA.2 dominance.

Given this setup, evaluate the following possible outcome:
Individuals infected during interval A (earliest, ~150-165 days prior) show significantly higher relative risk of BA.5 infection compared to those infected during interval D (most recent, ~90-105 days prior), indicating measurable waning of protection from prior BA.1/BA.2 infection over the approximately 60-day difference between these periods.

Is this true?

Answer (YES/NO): YES